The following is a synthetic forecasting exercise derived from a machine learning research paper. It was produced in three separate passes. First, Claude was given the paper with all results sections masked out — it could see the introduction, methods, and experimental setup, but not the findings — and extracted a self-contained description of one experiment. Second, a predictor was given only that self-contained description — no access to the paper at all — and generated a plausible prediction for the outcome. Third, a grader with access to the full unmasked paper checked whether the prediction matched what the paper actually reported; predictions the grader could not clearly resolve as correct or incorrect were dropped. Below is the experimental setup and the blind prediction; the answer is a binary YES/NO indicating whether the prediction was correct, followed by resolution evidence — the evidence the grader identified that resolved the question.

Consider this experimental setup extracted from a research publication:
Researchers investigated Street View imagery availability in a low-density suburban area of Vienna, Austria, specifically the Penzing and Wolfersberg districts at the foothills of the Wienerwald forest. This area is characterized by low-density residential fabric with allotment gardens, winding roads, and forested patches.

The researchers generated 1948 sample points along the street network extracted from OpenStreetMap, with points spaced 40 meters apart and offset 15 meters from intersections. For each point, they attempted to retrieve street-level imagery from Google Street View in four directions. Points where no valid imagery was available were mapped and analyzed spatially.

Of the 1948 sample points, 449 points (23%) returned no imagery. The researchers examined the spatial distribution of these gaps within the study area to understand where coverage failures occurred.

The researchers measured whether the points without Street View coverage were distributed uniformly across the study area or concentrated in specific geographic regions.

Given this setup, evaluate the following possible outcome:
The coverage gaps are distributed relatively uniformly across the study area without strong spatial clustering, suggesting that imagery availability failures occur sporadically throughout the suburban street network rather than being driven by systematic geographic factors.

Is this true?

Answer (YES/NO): NO